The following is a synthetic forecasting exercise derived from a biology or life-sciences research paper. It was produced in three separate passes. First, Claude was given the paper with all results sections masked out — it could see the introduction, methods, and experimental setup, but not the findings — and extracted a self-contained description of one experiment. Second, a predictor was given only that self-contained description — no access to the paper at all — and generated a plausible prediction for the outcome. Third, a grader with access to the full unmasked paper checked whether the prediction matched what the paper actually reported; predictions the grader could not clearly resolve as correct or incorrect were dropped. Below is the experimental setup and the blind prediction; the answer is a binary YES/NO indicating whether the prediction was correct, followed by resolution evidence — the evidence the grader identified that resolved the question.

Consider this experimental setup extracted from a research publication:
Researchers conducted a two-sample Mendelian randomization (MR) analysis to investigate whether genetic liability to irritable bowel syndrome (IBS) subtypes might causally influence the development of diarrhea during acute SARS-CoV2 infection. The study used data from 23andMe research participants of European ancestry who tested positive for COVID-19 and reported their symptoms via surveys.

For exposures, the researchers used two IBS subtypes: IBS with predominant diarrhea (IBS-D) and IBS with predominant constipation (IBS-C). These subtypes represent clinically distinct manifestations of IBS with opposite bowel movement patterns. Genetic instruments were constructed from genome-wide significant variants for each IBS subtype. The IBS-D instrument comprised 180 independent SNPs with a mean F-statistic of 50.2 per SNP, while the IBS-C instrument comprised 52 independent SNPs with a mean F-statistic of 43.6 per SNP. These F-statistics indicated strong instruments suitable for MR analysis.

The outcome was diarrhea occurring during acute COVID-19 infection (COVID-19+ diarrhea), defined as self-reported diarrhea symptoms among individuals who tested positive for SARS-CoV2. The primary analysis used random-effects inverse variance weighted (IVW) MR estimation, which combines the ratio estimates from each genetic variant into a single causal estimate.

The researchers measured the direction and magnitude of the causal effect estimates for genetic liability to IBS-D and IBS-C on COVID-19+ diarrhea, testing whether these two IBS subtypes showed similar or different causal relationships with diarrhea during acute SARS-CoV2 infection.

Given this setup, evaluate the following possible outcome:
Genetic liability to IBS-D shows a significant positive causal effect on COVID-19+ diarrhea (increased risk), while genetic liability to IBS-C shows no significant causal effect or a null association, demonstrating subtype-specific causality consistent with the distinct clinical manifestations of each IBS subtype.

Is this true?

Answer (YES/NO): NO